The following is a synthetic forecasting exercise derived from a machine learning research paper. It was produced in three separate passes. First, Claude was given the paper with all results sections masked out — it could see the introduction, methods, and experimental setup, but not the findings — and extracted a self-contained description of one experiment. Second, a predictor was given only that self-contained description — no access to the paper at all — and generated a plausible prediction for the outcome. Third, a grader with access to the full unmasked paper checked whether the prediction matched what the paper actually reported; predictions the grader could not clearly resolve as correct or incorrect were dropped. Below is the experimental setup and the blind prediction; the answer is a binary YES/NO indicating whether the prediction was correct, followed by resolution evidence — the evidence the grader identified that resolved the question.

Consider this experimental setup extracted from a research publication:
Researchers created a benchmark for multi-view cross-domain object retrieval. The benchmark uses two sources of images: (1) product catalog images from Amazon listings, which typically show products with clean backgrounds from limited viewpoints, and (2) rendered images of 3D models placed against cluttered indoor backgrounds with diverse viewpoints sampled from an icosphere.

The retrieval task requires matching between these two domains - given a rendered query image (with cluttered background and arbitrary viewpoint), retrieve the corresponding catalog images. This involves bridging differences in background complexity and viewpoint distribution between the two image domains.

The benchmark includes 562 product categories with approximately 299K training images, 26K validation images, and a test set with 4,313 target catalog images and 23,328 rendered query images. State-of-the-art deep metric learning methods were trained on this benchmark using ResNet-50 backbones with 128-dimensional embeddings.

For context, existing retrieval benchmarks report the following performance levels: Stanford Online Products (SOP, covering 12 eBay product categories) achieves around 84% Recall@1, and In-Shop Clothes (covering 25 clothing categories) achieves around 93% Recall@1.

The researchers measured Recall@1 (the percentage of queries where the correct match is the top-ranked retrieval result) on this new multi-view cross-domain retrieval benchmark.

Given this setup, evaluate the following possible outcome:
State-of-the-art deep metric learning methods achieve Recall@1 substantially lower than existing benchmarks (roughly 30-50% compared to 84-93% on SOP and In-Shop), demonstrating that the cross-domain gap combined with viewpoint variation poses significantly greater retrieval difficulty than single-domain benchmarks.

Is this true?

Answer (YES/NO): NO